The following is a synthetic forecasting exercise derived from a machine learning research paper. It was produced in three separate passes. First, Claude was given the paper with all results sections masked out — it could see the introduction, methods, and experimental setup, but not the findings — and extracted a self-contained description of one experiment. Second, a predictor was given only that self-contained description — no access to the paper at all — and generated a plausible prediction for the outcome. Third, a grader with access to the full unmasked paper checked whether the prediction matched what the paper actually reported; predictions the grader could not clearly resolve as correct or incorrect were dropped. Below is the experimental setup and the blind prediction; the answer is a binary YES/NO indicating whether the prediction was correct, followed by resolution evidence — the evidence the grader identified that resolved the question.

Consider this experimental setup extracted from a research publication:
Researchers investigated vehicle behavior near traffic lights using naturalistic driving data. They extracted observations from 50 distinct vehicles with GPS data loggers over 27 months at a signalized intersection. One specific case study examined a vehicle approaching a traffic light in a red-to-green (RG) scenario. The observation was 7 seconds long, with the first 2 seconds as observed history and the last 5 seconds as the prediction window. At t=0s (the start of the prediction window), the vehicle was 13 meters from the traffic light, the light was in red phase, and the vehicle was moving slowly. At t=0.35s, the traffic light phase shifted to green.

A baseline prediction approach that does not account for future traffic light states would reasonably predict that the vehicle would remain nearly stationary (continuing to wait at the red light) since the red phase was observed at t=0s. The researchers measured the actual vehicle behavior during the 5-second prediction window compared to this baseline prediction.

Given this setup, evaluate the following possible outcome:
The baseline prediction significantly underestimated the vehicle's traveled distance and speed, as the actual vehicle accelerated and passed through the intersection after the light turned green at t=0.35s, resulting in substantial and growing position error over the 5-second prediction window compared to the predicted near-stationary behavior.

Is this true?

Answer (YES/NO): YES